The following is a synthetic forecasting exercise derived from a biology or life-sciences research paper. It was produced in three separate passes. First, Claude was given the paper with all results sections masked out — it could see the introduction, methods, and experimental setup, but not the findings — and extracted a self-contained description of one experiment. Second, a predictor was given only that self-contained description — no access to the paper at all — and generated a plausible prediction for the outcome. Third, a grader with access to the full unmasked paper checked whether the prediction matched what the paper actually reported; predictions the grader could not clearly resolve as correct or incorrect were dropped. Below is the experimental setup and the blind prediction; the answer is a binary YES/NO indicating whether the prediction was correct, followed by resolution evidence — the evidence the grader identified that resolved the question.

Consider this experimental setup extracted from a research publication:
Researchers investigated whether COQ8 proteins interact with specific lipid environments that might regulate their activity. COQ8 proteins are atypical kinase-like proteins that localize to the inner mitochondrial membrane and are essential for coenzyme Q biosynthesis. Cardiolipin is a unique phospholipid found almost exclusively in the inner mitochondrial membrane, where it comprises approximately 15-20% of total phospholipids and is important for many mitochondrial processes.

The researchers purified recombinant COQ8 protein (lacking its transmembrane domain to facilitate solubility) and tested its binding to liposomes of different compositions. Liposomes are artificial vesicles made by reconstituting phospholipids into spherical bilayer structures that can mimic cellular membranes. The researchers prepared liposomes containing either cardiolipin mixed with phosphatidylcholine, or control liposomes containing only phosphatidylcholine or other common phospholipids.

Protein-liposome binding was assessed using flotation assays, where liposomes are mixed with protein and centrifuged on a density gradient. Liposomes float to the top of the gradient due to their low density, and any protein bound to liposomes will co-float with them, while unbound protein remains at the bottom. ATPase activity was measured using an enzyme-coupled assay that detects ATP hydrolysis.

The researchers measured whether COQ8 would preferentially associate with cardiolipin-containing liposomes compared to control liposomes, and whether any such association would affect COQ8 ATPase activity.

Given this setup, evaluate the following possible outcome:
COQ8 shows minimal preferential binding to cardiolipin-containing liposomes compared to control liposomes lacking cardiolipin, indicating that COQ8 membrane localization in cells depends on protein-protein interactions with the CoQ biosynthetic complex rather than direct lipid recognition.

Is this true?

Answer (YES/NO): NO